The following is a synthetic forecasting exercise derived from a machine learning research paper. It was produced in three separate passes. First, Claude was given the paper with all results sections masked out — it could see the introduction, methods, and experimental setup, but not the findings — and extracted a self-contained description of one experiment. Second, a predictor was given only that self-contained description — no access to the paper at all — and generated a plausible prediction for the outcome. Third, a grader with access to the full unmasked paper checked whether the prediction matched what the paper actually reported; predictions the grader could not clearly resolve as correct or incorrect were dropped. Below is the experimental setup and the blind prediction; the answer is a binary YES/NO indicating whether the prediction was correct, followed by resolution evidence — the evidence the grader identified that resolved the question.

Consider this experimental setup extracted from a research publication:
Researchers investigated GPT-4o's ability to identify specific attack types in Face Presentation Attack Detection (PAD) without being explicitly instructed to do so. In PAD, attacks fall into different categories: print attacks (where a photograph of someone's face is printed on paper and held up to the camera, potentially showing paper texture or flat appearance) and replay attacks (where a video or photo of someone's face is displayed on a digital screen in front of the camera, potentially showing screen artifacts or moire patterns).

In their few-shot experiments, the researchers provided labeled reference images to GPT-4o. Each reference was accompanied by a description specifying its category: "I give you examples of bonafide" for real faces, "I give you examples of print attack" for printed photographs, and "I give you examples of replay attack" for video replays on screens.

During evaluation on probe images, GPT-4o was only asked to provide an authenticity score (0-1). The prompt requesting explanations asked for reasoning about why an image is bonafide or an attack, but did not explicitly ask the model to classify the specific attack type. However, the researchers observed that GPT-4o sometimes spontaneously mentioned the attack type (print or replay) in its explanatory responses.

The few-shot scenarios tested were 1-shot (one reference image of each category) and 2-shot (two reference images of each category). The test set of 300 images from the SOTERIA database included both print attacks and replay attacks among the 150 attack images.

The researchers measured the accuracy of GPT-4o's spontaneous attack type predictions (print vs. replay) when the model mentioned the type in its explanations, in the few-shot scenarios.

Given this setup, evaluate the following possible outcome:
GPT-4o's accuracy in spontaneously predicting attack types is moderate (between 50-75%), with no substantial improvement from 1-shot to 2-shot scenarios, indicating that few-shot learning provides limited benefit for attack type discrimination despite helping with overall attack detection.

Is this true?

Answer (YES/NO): NO